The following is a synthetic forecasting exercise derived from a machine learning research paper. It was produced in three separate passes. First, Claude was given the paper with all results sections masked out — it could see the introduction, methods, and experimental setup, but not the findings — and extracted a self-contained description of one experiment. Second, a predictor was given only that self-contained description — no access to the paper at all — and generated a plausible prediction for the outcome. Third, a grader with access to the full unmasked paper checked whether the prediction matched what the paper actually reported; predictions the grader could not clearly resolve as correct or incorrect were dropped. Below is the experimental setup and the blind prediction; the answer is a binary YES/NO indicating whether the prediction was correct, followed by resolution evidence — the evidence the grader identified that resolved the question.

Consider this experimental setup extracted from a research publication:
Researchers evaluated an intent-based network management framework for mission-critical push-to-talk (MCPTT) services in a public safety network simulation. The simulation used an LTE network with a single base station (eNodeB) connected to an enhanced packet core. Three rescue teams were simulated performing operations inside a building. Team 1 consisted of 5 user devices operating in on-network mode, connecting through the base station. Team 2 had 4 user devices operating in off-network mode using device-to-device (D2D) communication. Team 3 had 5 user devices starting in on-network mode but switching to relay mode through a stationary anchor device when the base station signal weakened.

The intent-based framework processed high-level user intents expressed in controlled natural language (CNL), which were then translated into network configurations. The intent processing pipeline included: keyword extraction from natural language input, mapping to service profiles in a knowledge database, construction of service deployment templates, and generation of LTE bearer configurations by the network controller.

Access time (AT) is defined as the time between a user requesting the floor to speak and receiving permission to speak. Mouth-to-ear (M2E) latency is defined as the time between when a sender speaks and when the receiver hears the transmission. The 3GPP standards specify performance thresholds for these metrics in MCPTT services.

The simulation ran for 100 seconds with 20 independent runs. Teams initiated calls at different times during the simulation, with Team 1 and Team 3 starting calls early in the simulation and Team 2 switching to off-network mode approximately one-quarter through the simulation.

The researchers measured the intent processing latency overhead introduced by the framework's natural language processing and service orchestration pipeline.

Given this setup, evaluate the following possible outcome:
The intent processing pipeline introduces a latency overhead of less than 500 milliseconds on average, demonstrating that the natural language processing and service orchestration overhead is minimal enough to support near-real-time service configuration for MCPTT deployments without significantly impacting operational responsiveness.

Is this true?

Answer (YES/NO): YES